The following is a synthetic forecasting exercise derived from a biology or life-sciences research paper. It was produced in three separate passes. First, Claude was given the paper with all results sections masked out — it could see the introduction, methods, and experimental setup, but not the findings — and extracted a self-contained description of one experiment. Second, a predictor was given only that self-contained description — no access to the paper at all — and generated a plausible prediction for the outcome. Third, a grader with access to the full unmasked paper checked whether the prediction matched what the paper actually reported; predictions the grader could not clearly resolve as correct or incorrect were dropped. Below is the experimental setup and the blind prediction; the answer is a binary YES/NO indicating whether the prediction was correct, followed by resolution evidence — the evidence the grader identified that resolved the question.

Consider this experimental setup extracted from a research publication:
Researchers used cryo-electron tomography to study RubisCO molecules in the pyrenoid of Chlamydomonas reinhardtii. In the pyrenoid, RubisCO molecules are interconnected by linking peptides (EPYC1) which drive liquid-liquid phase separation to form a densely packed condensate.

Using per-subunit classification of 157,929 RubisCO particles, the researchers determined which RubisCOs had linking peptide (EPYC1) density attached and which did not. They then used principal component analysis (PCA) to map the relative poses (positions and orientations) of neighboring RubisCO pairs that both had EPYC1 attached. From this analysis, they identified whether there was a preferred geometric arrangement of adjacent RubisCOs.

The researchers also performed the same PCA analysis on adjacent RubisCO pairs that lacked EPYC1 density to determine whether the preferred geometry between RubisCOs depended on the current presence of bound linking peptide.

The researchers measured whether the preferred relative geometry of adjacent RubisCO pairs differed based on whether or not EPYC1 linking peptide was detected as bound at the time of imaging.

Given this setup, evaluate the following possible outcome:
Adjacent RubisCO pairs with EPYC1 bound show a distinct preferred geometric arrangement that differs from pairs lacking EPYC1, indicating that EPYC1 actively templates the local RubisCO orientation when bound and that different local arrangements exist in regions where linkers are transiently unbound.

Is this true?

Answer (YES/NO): NO